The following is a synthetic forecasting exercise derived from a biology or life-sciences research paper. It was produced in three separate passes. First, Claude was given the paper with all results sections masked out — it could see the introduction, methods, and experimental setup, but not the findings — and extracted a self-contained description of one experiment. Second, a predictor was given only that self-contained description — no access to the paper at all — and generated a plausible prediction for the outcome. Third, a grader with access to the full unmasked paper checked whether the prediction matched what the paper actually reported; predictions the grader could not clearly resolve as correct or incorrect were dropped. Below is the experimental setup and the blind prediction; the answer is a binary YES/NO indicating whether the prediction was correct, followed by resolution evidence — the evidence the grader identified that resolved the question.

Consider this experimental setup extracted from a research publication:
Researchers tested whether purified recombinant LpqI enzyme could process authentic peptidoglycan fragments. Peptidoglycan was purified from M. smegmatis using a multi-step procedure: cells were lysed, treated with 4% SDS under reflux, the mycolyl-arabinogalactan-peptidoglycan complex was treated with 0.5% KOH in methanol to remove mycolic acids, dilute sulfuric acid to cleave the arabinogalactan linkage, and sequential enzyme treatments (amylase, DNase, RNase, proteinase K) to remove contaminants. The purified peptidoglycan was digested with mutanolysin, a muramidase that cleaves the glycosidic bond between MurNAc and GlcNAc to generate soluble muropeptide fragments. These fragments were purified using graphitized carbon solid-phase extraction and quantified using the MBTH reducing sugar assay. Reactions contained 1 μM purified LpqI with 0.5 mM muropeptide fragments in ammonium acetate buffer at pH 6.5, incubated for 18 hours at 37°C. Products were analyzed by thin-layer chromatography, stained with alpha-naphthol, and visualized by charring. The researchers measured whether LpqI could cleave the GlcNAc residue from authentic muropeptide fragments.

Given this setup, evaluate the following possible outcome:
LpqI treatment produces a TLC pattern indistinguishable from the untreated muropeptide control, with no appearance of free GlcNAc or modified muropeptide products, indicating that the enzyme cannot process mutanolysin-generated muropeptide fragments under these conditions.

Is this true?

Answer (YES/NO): NO